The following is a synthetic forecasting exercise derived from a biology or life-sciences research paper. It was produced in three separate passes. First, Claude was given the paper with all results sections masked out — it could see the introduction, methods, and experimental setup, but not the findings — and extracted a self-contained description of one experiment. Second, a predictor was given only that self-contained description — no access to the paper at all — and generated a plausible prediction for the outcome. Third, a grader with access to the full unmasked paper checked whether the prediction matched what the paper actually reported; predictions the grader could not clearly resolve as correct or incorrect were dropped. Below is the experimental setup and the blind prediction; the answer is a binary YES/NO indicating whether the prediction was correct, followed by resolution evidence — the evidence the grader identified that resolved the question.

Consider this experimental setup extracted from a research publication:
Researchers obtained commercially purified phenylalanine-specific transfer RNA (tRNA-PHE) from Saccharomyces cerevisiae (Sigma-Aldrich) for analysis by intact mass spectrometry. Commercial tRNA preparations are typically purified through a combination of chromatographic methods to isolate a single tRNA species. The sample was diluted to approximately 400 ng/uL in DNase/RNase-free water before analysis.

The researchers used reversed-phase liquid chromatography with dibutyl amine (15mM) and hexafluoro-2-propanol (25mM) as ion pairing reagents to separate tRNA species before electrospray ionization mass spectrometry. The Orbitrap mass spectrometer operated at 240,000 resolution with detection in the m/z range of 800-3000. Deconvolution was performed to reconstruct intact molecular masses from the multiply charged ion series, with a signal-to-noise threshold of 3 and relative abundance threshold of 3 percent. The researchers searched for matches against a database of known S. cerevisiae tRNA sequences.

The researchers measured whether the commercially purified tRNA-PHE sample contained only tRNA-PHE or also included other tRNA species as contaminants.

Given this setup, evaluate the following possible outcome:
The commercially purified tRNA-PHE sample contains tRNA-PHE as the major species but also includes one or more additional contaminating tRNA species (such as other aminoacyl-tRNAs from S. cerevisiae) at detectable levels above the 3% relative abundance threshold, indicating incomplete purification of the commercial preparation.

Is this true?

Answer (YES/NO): YES